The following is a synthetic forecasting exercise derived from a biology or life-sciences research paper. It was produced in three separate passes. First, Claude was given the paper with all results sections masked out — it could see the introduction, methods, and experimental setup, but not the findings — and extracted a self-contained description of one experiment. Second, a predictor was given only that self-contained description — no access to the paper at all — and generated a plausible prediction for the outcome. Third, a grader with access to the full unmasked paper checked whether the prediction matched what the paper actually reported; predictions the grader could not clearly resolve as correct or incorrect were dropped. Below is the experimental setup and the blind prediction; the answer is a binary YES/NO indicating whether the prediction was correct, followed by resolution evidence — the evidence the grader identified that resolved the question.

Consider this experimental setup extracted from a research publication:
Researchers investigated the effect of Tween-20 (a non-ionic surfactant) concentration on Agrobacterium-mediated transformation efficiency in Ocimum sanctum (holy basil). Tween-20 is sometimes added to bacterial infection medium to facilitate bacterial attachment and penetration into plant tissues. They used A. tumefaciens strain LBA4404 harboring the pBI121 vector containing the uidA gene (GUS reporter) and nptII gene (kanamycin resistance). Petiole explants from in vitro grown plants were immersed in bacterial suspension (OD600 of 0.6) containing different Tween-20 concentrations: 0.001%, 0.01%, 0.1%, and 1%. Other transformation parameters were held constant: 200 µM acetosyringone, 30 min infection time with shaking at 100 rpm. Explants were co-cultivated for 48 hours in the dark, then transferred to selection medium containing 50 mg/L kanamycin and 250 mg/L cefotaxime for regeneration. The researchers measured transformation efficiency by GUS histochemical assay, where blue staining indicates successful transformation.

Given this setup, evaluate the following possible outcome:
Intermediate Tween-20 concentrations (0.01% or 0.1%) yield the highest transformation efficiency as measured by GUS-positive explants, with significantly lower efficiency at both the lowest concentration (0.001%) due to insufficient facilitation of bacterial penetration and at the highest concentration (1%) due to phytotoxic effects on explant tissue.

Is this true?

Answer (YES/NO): YES